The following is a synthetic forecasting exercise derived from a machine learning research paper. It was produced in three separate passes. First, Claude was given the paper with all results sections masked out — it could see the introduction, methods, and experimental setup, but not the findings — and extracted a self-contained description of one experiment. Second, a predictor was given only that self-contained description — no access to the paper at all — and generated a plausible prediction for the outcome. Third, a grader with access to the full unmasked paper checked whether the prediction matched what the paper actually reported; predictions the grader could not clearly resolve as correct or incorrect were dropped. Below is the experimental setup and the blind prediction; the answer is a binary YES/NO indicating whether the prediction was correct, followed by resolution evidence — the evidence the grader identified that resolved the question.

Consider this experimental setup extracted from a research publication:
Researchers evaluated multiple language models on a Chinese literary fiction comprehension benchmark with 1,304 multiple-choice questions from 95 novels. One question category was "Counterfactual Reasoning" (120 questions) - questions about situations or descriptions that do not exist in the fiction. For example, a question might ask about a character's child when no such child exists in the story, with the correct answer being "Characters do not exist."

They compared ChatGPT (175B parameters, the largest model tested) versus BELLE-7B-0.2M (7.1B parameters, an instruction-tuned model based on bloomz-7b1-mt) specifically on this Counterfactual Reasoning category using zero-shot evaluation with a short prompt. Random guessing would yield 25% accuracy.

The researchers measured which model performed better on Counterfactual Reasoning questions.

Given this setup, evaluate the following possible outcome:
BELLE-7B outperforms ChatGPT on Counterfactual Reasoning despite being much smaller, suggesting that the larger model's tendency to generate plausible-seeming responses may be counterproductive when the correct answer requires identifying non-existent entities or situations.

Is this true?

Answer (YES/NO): YES